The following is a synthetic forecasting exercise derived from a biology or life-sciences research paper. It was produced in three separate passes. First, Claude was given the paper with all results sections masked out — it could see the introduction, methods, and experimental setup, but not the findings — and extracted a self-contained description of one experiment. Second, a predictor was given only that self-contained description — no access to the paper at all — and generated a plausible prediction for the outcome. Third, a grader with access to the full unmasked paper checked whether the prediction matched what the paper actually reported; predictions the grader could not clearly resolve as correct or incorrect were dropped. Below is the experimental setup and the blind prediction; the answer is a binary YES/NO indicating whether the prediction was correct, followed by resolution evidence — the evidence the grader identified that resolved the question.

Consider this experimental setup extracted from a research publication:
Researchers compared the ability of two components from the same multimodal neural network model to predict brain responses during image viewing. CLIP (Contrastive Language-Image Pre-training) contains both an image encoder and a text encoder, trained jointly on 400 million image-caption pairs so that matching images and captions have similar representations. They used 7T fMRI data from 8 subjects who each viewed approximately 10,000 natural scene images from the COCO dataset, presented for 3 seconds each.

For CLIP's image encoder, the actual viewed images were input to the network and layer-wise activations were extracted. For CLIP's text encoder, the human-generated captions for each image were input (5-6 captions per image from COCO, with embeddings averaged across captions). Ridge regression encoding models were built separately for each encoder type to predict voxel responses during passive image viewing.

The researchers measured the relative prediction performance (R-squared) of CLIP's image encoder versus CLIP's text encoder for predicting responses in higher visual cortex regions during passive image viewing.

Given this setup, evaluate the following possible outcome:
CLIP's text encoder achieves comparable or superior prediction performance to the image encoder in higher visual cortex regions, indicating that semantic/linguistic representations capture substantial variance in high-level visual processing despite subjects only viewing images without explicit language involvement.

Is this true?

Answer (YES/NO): YES